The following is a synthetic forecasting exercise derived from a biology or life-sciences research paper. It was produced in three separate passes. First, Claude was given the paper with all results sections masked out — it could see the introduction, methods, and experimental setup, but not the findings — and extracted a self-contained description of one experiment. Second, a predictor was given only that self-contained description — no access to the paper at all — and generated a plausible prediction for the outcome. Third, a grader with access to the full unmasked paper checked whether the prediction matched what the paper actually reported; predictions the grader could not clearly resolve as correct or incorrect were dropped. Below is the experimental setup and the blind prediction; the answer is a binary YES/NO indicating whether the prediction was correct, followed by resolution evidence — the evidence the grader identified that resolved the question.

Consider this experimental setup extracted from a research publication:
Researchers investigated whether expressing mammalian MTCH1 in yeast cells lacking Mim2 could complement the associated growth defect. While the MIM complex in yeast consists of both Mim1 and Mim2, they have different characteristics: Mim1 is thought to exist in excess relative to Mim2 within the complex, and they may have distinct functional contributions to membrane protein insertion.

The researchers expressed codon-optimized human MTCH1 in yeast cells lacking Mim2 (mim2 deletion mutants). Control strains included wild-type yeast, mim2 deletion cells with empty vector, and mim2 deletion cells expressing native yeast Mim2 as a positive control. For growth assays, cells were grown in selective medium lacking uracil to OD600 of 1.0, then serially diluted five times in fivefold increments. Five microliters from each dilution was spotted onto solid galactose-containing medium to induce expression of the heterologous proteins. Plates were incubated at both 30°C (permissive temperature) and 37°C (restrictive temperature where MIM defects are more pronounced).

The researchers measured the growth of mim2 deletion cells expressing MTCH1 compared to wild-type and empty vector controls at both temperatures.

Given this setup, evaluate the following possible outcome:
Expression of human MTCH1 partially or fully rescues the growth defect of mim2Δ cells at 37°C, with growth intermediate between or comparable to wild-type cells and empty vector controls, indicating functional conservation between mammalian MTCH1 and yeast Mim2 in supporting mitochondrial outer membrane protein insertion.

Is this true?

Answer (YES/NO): YES